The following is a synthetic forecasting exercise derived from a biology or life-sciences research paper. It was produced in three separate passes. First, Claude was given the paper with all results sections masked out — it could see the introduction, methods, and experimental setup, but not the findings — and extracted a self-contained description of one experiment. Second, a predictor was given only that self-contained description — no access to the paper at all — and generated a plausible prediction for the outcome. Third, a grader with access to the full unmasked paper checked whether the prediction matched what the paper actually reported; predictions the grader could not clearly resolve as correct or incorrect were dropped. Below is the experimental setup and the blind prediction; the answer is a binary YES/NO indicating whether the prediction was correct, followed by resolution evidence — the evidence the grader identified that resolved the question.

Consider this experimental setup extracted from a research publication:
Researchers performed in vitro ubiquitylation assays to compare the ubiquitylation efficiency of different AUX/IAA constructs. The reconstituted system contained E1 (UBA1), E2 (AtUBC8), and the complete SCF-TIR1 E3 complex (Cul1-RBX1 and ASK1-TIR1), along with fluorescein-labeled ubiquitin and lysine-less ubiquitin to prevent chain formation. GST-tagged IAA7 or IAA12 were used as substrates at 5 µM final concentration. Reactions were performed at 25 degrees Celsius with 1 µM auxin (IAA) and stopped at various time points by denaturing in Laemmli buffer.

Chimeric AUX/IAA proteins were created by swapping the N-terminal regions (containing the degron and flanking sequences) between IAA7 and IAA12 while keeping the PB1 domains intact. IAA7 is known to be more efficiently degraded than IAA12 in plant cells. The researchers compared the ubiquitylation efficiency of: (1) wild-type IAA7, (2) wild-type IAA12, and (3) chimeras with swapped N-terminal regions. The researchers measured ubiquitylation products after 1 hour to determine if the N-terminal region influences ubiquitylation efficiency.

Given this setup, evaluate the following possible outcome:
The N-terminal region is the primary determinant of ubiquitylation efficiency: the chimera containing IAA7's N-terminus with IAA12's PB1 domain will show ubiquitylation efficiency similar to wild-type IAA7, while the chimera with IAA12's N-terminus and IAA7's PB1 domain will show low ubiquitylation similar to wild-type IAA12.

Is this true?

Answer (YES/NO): NO